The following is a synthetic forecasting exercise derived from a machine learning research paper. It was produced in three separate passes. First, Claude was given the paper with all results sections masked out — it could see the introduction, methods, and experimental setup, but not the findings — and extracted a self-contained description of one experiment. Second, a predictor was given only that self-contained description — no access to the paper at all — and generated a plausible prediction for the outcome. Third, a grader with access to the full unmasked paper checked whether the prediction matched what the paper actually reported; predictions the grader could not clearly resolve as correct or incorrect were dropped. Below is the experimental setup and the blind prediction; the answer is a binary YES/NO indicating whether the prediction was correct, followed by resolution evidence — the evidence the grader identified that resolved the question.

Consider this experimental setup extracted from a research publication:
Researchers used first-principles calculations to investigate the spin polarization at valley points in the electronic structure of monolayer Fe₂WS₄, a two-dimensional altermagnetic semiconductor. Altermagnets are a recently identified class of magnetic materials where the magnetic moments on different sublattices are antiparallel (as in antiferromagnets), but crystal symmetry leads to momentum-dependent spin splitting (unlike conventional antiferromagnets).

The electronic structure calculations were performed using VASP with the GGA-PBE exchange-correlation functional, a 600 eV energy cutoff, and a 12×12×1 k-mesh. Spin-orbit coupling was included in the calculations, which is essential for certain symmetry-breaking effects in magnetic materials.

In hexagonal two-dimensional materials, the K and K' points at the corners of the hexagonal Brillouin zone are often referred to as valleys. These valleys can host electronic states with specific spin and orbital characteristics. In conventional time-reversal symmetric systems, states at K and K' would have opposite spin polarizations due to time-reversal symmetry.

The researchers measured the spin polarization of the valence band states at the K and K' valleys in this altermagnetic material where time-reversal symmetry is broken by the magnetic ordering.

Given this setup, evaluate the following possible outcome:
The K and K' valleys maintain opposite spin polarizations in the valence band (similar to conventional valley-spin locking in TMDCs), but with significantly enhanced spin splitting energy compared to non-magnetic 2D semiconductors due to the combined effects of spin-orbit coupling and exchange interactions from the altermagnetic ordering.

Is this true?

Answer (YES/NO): NO